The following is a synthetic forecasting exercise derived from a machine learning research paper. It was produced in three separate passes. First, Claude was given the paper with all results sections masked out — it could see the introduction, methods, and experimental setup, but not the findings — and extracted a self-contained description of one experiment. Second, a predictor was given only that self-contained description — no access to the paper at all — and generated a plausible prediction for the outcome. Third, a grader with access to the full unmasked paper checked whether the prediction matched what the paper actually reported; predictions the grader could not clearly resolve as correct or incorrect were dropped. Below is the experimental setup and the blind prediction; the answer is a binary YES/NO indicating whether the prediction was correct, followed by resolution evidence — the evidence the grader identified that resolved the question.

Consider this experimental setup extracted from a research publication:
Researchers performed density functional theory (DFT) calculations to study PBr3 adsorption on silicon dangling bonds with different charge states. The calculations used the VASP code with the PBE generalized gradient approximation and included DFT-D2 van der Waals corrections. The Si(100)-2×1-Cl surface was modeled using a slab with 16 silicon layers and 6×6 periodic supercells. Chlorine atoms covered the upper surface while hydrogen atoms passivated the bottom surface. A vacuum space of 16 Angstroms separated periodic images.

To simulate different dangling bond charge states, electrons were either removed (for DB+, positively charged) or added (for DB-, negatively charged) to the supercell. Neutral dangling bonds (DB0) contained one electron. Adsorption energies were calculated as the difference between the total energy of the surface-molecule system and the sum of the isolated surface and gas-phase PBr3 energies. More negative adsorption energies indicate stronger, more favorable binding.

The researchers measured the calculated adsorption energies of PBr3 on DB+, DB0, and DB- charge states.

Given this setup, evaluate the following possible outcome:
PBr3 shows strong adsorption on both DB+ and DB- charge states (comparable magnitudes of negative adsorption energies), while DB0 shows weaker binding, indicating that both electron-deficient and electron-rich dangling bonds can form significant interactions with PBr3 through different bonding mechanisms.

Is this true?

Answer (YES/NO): NO